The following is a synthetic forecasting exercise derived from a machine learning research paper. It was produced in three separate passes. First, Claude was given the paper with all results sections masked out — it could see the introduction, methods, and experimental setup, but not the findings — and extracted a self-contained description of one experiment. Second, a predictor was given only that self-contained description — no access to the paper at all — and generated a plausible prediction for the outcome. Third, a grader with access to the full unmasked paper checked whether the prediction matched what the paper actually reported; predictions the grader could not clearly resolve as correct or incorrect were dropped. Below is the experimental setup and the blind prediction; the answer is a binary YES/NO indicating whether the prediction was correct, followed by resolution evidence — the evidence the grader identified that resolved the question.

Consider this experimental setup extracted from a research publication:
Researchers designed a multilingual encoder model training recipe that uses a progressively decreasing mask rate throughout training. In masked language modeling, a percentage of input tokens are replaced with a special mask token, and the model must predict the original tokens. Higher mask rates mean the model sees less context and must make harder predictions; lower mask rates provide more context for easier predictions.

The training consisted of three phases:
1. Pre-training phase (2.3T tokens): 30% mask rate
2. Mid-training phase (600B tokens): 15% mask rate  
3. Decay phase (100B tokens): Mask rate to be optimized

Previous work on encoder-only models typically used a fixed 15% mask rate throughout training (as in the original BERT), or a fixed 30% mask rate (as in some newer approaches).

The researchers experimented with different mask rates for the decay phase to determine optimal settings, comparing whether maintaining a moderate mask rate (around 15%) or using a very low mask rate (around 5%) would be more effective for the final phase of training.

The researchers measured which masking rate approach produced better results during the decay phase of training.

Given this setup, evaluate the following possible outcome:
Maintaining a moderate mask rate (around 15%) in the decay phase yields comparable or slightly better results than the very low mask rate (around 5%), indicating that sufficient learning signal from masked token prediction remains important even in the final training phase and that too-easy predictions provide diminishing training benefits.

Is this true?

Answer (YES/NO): NO